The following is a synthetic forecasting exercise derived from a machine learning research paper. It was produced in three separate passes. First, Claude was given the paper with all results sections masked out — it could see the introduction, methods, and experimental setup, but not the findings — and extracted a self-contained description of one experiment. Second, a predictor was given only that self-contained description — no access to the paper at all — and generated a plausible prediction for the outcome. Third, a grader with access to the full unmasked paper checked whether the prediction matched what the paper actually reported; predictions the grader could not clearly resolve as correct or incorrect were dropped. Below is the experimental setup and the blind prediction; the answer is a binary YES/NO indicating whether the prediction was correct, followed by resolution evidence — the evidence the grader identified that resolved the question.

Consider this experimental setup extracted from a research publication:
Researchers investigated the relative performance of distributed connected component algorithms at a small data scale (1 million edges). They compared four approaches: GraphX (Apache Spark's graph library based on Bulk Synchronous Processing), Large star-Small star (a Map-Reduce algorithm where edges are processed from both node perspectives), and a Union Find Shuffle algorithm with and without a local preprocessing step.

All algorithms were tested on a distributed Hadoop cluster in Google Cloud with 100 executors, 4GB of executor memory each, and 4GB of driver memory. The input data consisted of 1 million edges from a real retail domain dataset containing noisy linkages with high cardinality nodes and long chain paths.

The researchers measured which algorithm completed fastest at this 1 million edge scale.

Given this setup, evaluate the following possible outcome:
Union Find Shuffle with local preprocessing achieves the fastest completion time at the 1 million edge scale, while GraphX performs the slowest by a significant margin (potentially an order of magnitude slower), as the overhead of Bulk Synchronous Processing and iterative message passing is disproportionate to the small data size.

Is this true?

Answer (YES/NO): NO